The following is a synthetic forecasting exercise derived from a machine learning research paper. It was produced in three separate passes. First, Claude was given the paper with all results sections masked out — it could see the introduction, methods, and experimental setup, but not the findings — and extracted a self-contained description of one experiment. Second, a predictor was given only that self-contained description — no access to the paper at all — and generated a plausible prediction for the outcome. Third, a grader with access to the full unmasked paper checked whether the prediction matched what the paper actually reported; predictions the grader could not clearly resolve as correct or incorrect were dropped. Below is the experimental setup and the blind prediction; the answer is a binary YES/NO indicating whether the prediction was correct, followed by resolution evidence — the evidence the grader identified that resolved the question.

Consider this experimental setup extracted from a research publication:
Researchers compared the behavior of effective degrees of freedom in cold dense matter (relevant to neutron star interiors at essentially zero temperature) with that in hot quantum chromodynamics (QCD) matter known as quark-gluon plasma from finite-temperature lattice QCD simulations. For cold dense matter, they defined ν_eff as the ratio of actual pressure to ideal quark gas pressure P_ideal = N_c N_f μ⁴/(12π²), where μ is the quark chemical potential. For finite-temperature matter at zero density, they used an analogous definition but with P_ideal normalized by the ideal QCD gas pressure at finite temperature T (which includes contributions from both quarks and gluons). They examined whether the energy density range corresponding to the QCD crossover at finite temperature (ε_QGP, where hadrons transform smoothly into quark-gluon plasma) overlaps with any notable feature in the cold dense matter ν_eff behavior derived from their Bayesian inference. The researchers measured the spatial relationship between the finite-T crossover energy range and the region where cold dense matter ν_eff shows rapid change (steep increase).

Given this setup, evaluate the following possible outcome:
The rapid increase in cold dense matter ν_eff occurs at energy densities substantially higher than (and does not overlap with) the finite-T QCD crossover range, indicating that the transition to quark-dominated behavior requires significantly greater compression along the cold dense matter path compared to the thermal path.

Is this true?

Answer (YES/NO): NO